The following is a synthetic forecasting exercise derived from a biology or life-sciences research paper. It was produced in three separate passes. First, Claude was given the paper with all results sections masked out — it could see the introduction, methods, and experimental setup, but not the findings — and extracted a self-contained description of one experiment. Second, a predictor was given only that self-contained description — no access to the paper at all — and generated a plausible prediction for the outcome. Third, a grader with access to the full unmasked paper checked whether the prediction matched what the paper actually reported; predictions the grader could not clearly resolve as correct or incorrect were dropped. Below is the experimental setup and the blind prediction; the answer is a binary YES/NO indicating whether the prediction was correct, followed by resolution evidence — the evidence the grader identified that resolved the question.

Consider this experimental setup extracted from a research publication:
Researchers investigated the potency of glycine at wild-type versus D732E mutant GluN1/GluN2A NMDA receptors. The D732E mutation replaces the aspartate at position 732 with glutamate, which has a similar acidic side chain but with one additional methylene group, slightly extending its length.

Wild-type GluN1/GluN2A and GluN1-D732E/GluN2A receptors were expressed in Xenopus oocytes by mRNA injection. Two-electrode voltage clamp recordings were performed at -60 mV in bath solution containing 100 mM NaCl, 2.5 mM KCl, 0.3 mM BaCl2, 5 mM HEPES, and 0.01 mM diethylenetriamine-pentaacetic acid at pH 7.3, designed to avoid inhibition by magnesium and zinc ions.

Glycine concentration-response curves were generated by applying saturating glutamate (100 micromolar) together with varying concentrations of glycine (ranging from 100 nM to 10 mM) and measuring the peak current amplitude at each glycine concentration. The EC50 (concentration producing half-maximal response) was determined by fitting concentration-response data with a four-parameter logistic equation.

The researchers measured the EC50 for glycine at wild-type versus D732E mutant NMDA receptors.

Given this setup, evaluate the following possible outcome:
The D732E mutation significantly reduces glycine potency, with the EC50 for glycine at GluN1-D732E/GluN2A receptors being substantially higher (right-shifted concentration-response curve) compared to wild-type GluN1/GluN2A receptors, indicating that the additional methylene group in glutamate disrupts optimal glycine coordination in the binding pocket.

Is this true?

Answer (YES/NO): YES